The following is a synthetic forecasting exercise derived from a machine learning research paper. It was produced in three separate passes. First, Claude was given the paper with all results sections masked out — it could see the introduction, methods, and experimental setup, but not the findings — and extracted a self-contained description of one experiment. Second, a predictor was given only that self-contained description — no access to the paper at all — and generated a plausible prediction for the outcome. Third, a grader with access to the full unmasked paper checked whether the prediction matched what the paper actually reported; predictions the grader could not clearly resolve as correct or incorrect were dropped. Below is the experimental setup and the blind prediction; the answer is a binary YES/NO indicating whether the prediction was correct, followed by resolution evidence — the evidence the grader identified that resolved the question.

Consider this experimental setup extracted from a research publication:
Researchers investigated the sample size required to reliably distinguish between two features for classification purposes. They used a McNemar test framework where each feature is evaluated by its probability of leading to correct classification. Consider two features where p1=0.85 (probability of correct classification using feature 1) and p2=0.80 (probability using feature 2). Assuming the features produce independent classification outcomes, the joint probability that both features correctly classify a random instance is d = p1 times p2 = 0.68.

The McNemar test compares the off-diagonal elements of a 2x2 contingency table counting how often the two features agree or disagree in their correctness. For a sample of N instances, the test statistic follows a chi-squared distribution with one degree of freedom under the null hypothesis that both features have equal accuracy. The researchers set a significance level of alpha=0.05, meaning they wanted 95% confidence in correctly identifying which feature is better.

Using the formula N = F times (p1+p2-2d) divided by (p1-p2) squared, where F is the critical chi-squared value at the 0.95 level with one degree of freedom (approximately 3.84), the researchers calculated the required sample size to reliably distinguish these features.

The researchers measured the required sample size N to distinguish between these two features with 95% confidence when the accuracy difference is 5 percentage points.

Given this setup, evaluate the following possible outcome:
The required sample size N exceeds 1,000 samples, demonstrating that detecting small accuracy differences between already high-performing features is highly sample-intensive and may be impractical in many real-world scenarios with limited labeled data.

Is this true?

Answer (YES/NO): NO